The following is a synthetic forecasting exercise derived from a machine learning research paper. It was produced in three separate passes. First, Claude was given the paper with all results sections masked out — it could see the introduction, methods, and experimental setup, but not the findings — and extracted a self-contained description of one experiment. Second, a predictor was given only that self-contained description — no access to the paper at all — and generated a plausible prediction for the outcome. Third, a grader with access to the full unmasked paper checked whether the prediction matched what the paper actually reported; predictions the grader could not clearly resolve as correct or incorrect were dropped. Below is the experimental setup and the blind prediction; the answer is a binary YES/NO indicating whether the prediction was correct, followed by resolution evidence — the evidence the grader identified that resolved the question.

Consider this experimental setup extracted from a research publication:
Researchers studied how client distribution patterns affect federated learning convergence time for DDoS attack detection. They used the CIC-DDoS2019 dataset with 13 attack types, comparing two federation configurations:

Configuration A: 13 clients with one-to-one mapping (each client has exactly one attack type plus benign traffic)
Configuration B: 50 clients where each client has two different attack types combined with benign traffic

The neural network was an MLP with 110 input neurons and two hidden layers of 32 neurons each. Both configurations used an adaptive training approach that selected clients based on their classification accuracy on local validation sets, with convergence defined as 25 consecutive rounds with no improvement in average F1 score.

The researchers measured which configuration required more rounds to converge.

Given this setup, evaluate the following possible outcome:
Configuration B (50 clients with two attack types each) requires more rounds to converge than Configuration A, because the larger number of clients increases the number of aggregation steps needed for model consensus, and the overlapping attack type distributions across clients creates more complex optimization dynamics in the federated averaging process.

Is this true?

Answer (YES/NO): NO